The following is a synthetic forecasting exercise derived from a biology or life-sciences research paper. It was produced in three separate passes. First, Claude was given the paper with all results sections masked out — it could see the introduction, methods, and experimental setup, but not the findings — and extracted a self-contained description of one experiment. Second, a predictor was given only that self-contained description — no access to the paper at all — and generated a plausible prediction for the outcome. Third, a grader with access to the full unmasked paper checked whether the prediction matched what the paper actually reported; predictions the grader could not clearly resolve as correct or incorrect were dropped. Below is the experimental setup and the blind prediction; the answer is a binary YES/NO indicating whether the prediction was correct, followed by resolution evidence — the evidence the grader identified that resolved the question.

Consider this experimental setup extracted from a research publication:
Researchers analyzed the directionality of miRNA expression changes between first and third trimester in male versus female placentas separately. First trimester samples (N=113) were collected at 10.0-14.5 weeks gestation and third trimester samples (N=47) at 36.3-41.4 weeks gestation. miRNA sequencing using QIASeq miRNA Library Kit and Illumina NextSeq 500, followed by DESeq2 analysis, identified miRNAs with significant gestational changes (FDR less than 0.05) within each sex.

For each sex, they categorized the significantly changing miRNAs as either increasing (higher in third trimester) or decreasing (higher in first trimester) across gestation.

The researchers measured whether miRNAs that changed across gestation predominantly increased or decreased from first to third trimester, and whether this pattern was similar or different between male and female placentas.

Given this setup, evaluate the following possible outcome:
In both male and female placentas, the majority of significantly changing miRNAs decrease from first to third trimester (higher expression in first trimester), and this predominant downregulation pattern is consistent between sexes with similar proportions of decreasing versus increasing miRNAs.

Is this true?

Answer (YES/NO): YES